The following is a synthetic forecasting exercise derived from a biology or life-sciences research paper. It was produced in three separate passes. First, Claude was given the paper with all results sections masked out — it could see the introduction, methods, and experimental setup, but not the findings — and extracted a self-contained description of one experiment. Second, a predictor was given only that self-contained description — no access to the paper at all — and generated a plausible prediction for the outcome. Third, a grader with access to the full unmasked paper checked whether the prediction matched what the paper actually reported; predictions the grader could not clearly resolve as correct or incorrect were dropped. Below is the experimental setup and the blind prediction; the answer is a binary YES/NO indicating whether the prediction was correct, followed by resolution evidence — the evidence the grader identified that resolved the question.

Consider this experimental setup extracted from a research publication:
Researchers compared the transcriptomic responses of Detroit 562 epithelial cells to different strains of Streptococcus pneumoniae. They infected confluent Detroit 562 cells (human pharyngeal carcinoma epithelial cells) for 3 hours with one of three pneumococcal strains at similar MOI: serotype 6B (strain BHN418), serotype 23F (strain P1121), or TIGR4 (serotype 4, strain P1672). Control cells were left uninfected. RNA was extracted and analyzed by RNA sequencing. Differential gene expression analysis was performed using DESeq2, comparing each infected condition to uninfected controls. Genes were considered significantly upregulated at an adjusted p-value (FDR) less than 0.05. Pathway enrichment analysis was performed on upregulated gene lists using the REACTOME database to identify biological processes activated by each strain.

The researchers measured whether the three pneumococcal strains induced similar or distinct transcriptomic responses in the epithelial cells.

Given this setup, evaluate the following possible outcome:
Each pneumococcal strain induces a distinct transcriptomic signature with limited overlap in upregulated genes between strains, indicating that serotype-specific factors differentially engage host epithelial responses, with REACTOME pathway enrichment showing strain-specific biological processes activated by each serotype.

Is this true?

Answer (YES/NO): YES